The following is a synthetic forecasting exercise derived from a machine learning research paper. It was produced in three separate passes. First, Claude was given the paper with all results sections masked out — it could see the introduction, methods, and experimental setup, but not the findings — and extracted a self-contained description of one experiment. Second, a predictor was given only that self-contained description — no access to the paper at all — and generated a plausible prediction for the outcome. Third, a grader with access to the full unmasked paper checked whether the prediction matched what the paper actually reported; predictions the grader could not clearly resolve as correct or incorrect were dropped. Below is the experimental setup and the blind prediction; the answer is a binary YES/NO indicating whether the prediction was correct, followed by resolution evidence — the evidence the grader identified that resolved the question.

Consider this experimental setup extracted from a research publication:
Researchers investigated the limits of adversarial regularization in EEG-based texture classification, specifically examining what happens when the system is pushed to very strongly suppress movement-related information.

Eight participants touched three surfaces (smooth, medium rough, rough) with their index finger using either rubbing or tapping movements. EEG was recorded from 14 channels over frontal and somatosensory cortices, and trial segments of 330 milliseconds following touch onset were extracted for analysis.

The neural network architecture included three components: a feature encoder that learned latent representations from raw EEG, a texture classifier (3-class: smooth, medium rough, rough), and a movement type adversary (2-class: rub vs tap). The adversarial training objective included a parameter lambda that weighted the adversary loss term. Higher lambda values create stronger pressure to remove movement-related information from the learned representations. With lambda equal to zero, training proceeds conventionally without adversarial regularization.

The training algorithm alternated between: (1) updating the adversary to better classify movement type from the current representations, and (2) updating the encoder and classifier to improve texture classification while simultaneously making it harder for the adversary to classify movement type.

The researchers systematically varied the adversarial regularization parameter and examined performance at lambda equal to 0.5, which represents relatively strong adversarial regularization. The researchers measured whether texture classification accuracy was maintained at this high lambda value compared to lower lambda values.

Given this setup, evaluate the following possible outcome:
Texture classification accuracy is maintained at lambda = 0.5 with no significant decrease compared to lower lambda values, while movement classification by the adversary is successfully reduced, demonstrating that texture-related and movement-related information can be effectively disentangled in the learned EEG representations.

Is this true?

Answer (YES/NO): NO